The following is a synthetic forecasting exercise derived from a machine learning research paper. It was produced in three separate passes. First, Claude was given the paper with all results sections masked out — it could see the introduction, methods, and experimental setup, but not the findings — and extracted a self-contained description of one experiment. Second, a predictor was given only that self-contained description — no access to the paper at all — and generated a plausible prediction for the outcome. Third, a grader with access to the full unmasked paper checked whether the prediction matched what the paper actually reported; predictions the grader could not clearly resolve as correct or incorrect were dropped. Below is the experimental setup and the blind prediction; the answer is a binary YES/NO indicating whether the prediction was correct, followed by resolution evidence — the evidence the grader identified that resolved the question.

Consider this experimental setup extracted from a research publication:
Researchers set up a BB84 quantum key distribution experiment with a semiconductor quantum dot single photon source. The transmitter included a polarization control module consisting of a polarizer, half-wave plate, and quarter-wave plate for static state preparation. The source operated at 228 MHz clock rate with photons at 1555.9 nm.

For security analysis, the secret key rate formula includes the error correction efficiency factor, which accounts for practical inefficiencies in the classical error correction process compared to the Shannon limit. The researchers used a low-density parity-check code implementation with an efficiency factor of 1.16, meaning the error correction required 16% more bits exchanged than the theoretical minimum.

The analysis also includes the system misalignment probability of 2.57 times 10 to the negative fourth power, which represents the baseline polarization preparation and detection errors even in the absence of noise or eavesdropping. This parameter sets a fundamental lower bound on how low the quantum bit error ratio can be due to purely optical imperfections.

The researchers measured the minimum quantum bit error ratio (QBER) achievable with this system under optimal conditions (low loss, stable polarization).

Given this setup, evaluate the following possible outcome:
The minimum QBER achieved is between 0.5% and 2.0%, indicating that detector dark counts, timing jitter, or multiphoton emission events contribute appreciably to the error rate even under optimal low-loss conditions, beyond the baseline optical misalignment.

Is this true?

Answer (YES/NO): NO